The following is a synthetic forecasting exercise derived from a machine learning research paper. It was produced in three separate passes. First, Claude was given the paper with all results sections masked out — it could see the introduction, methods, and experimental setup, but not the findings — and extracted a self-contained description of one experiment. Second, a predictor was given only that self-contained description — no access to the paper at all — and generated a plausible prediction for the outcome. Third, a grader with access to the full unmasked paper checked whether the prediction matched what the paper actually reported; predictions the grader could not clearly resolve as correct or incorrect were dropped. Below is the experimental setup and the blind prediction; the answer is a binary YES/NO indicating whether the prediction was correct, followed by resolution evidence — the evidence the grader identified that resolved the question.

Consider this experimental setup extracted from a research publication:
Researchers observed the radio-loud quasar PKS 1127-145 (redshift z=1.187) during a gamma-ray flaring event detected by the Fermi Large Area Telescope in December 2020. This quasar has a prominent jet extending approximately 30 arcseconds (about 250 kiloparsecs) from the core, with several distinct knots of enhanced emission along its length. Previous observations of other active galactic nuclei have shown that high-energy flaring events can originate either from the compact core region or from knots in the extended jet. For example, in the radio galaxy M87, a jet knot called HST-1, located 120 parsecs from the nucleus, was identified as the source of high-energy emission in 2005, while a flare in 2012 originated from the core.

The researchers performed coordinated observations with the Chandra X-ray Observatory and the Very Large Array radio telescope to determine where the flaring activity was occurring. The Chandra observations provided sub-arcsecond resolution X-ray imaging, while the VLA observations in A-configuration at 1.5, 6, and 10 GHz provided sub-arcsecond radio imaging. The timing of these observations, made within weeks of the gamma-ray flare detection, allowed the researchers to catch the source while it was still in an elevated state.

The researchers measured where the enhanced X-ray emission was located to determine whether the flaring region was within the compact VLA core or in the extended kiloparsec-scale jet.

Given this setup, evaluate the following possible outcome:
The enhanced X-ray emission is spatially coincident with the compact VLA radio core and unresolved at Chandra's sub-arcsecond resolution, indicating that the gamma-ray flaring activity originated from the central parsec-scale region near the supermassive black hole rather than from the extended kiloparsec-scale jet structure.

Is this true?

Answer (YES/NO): YES